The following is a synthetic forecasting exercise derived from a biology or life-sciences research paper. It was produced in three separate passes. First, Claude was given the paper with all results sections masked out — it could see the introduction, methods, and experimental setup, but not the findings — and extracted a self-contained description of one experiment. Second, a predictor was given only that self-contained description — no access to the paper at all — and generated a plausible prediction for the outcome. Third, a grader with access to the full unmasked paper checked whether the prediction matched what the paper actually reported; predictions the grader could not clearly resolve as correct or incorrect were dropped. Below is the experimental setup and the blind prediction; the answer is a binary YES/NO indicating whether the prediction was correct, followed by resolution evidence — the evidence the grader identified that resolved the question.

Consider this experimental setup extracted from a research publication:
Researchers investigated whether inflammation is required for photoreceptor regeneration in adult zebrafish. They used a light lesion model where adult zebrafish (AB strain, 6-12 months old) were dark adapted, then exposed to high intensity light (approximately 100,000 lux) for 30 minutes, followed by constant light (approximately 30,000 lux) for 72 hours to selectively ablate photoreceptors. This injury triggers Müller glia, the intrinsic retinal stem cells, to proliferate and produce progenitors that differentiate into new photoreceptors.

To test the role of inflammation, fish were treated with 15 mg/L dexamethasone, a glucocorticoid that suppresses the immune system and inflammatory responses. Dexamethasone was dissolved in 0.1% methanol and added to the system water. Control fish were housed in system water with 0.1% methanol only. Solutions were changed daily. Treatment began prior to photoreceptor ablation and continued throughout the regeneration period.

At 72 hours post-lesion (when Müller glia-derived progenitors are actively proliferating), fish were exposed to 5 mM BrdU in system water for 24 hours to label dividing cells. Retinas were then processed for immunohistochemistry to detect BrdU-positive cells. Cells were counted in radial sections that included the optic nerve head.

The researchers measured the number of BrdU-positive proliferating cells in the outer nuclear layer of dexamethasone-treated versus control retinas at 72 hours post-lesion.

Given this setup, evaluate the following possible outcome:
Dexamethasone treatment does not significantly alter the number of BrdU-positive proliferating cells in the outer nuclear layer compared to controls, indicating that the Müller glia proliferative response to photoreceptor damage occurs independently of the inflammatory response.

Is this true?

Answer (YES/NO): NO